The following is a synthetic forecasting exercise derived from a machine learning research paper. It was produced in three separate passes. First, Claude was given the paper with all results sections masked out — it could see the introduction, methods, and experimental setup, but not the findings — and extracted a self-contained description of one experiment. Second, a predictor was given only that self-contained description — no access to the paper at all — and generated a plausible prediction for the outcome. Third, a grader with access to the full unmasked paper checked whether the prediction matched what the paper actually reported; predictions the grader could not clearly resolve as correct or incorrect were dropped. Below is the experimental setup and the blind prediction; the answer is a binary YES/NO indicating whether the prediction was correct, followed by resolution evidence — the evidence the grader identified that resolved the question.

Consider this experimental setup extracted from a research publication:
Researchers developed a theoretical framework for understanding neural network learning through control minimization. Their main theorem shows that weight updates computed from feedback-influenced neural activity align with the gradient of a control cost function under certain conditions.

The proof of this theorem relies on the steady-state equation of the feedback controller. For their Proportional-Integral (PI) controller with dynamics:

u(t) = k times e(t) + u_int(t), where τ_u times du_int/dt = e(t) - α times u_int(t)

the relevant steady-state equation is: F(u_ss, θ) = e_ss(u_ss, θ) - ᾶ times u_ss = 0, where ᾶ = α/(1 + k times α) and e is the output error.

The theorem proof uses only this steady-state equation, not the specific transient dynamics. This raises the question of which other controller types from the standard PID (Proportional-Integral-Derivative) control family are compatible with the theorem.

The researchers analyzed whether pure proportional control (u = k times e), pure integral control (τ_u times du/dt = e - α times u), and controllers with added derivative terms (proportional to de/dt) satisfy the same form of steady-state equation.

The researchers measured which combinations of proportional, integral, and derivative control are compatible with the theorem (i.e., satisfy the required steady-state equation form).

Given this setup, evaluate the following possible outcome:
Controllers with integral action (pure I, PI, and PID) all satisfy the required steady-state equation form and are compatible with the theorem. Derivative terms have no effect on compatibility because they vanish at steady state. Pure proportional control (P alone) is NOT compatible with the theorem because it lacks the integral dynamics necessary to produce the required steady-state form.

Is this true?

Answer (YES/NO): NO